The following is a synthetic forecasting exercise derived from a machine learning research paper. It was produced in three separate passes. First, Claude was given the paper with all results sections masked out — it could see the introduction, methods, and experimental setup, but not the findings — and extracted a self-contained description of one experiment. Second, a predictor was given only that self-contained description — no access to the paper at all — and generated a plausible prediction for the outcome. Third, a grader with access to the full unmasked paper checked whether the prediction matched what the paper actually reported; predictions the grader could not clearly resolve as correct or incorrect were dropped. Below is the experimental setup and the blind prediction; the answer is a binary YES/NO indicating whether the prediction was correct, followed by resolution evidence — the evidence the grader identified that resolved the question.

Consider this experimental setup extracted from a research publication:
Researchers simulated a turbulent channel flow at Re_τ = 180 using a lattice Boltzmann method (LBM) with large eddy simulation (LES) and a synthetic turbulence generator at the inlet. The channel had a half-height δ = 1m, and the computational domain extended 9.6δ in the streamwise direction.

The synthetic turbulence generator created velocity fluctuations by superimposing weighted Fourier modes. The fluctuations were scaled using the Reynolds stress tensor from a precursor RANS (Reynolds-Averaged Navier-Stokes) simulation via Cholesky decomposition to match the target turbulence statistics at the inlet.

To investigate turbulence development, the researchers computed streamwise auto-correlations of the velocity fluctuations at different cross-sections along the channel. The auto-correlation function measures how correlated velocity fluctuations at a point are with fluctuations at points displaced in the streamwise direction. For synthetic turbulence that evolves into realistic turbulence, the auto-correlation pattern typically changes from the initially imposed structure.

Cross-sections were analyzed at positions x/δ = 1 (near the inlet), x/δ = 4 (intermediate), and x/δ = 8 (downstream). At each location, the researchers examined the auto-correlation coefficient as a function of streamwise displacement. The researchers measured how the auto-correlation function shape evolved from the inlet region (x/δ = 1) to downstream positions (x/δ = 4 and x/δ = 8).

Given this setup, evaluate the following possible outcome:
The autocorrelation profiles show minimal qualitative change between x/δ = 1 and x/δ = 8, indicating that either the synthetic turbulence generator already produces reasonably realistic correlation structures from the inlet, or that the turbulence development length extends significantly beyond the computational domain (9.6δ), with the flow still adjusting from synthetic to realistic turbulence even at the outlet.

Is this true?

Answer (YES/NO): YES